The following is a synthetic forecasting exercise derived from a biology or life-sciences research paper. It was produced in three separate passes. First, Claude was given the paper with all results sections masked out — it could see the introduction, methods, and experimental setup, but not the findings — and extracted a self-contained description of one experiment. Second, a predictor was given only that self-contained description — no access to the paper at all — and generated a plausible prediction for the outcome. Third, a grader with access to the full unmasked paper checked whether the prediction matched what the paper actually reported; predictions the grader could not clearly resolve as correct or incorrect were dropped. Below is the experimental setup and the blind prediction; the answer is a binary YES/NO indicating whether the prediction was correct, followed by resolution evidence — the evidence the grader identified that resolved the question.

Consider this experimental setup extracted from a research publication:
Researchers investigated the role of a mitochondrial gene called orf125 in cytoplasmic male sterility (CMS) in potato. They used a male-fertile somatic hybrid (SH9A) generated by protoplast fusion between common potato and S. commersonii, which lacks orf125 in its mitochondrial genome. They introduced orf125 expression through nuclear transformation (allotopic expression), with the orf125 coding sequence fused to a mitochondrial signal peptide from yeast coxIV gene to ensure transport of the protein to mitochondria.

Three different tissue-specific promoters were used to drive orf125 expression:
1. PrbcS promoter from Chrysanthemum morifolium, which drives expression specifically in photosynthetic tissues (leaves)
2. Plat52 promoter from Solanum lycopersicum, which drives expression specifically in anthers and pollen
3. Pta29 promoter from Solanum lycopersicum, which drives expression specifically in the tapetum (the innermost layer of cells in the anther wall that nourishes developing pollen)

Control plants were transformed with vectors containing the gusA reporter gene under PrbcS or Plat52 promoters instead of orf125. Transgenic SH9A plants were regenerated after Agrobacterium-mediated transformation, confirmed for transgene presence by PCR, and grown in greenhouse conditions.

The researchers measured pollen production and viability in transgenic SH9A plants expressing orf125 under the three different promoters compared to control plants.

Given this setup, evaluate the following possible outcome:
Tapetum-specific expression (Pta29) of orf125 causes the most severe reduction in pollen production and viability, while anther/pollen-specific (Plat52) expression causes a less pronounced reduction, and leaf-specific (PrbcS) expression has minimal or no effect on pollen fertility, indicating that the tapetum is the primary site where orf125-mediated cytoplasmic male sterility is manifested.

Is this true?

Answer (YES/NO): NO